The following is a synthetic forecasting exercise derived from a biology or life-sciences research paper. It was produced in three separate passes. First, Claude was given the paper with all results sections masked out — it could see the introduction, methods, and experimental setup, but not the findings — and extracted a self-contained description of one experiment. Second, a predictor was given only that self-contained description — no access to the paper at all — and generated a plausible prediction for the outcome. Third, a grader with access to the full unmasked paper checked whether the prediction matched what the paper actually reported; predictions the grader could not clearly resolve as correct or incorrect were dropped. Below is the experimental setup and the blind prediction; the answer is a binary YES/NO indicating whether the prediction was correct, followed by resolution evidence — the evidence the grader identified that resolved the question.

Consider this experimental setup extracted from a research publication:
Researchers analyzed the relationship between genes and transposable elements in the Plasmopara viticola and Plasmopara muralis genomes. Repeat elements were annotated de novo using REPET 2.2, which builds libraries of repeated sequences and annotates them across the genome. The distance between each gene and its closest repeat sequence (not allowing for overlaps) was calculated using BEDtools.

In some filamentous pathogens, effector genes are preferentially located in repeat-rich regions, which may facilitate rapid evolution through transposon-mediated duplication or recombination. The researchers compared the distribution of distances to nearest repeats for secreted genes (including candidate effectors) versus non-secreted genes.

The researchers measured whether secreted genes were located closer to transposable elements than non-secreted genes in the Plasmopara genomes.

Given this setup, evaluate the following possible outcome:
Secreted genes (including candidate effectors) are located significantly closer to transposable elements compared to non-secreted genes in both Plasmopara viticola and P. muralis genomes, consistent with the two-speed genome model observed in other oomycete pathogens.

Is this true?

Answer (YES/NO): NO